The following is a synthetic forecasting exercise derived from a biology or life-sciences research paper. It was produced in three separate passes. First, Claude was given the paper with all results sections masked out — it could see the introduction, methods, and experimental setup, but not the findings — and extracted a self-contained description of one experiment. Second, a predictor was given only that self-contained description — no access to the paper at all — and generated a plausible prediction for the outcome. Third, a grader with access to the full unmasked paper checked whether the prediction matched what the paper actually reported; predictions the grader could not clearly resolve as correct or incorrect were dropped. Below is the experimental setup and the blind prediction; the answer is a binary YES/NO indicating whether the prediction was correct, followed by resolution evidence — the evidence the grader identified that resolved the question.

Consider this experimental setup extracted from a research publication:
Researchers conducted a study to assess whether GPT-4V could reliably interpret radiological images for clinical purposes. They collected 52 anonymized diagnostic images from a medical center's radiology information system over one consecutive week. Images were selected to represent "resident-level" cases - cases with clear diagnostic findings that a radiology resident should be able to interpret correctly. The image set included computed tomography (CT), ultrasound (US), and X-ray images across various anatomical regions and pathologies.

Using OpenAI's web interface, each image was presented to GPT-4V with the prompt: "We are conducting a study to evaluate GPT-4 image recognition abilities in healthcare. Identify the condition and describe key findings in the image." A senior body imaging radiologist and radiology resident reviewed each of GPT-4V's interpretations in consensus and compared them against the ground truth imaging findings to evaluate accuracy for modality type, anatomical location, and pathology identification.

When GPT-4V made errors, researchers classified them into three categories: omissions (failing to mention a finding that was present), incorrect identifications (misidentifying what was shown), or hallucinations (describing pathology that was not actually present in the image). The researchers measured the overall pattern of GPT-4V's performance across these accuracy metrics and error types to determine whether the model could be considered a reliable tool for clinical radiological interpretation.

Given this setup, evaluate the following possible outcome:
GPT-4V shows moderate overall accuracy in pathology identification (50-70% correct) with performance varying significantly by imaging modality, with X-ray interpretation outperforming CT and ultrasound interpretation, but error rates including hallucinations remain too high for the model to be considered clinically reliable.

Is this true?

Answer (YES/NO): NO